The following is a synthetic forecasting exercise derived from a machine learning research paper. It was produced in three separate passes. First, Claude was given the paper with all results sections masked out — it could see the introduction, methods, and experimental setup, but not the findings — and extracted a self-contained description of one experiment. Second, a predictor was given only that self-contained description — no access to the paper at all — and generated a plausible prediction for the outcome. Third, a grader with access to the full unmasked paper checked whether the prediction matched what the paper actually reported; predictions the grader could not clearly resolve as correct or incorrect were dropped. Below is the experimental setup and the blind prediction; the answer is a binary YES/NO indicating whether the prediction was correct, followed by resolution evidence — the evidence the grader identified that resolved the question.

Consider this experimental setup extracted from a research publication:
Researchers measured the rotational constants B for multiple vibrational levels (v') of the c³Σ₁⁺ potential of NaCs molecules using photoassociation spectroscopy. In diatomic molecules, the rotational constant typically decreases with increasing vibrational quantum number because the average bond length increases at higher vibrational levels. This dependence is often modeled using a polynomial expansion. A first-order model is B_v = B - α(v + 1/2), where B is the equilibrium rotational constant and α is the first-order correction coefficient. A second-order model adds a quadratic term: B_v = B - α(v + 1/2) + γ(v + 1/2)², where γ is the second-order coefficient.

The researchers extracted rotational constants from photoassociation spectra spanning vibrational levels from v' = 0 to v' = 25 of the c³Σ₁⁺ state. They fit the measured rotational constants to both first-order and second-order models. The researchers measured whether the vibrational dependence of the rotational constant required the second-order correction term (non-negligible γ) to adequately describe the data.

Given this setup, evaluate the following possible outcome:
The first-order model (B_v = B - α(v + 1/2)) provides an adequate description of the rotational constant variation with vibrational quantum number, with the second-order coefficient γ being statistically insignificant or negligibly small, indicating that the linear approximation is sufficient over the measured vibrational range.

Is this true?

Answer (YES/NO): NO